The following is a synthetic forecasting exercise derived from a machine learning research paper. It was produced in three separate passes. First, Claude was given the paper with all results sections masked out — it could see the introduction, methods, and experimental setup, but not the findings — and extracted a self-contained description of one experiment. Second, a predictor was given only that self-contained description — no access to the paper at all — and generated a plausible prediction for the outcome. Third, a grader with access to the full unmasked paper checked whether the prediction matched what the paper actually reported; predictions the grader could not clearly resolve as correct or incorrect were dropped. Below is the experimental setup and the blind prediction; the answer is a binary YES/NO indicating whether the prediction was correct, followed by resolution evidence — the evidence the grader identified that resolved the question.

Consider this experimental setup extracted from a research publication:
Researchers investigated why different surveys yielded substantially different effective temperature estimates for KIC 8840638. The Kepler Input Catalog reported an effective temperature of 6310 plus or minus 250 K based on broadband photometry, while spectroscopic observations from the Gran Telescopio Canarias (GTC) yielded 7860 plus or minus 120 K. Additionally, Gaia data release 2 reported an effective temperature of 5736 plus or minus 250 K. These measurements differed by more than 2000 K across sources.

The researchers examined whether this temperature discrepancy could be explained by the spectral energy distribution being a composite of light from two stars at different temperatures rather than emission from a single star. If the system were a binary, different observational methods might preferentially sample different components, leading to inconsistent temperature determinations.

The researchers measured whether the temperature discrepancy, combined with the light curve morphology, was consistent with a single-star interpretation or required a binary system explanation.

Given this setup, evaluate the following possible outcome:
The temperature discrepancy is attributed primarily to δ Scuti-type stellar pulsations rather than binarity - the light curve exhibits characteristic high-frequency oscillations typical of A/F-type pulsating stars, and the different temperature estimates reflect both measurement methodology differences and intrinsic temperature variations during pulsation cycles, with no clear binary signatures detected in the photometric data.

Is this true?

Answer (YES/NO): NO